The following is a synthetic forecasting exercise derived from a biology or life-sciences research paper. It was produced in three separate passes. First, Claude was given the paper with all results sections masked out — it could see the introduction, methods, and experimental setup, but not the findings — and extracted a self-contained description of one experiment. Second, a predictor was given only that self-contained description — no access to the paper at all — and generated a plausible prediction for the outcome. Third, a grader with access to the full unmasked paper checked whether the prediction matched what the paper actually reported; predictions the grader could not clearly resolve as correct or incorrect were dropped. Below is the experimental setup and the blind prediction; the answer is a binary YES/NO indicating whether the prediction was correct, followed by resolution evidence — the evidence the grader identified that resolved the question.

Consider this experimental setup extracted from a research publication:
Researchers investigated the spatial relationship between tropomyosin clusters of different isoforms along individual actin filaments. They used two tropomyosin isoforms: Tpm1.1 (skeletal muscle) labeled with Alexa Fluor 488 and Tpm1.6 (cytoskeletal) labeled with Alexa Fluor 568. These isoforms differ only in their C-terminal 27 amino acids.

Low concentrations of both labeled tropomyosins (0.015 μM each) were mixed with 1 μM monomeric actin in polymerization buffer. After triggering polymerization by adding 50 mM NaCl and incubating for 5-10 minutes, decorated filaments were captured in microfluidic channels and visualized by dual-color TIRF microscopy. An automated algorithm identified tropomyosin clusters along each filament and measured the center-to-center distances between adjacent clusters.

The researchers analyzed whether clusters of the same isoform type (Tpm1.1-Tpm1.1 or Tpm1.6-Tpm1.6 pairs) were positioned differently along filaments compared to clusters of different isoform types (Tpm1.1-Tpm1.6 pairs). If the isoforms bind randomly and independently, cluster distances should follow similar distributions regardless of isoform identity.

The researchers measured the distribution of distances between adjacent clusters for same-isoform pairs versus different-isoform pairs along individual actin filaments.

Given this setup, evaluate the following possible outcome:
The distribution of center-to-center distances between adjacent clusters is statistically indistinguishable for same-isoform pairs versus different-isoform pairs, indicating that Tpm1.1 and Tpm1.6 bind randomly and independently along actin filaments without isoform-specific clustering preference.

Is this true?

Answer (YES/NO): NO